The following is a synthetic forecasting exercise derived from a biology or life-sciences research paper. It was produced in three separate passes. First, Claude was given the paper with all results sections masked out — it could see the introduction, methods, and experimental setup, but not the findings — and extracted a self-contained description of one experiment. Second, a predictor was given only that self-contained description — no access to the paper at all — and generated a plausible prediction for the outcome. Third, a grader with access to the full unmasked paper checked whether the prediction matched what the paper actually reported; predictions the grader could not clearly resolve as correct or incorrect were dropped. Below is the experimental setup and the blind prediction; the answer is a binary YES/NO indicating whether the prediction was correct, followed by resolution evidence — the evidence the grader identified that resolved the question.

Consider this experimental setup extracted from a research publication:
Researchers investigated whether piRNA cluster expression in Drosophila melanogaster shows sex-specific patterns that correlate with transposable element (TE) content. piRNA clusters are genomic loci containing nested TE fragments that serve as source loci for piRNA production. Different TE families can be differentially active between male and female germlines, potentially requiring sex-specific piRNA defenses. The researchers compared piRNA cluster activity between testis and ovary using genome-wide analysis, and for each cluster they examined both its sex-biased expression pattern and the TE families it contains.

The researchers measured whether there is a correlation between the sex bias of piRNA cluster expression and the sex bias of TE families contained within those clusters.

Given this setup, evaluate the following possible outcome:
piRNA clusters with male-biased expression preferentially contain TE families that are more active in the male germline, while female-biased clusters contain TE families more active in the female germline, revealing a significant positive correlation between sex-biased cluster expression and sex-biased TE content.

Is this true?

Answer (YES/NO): YES